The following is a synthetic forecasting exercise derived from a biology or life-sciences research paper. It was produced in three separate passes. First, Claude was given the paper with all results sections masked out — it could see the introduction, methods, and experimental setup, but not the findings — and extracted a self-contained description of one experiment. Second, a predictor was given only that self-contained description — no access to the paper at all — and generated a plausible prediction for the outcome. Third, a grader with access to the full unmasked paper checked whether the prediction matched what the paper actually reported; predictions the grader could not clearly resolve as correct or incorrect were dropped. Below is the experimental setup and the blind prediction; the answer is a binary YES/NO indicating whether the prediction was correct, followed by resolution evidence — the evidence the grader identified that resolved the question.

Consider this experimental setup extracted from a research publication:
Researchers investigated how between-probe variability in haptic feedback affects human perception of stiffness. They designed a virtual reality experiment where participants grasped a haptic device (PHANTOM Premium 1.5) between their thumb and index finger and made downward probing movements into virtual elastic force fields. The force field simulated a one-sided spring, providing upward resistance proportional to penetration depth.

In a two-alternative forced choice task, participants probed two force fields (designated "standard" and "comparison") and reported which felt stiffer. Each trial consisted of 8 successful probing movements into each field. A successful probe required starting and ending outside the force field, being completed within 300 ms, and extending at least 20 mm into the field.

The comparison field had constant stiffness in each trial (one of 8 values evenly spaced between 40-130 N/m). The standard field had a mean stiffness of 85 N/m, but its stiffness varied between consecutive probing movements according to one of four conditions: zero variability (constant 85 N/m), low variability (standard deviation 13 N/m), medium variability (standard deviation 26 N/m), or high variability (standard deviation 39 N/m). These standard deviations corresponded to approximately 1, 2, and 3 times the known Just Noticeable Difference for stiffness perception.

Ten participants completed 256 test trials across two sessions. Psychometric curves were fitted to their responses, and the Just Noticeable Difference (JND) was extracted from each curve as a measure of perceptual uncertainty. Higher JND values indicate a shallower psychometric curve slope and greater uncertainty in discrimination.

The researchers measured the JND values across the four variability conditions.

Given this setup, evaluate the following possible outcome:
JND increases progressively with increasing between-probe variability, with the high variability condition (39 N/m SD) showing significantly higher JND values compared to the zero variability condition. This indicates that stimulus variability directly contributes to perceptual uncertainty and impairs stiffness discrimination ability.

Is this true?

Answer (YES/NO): NO